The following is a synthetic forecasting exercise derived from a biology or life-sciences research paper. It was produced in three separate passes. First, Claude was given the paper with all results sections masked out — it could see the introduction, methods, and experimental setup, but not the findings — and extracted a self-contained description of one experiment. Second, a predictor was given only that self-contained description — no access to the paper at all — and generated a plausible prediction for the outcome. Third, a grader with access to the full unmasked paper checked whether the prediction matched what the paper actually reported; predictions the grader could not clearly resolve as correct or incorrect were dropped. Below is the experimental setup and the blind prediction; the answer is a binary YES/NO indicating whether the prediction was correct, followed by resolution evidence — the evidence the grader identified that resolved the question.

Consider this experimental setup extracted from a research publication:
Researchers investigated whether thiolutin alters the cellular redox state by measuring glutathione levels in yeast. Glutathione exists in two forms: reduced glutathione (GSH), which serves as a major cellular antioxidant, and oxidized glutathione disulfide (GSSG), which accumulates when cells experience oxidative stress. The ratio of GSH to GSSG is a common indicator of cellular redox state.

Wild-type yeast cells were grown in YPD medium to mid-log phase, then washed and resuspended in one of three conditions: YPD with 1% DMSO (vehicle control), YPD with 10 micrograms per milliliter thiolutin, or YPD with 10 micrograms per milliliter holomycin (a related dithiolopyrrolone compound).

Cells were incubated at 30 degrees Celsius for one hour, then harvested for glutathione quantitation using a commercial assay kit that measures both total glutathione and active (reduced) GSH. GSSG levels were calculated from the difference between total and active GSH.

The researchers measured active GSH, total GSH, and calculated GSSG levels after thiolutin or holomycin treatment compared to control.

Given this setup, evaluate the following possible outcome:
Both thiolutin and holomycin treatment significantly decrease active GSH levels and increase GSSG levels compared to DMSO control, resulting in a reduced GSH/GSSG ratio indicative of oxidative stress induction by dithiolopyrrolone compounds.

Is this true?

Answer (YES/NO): NO